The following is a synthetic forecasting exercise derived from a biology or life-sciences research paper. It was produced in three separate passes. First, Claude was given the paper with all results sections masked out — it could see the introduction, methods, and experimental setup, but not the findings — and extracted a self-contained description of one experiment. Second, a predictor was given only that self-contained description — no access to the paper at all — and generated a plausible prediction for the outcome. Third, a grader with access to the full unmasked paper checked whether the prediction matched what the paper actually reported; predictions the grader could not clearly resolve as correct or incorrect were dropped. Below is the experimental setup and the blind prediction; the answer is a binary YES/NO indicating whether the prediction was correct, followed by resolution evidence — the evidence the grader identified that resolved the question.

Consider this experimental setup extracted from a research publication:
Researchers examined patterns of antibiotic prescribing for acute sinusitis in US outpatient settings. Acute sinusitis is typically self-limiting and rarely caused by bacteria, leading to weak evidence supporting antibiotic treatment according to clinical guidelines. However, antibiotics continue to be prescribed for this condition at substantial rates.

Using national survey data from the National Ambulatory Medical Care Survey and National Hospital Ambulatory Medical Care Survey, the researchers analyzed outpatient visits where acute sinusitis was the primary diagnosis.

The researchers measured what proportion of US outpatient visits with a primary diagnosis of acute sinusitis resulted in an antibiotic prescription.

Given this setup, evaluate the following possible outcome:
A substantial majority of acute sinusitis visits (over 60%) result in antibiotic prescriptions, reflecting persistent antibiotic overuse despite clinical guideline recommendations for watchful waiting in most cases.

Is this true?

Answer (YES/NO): YES